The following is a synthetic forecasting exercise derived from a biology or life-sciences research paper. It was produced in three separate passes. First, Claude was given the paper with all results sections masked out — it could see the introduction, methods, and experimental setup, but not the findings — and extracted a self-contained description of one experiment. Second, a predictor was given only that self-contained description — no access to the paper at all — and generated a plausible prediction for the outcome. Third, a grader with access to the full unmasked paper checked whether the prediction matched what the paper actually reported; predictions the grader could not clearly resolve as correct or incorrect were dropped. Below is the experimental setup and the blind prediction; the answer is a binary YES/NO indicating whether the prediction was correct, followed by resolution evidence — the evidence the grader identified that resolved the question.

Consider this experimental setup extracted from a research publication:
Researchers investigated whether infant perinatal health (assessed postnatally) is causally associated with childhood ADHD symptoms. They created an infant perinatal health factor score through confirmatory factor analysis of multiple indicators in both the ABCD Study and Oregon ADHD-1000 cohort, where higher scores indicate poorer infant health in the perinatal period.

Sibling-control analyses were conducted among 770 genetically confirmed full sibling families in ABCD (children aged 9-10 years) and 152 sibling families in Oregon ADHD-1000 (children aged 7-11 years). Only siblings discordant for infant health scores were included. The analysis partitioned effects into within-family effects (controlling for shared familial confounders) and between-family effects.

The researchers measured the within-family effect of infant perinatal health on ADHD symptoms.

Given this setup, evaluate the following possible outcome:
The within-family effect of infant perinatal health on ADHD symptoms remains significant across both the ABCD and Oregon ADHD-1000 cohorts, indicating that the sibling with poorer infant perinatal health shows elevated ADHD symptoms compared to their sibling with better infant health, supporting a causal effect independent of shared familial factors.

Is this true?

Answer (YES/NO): NO